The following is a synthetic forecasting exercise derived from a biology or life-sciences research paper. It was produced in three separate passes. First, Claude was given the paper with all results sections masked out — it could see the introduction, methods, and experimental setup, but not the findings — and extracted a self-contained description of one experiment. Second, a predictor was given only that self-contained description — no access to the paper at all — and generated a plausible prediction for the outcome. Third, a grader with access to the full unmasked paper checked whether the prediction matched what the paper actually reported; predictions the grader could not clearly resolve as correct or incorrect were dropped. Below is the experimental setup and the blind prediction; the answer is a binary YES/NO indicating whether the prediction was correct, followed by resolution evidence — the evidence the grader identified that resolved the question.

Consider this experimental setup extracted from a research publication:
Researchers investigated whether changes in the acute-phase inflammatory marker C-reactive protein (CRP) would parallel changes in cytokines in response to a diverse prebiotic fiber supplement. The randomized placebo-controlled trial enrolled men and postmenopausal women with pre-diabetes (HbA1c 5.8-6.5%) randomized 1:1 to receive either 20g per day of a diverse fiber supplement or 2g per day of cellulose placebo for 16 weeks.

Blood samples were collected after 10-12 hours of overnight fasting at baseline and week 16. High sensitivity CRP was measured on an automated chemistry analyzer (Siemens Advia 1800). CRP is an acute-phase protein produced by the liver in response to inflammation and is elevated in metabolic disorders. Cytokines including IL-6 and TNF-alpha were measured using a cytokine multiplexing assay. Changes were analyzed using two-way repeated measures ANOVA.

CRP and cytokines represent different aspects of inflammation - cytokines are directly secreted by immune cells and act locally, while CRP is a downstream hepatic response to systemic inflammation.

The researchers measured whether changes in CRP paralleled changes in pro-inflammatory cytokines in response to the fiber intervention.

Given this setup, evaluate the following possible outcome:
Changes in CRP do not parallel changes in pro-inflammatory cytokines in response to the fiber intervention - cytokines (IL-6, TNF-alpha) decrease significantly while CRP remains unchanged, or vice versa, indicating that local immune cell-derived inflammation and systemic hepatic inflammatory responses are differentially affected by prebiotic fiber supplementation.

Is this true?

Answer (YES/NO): YES